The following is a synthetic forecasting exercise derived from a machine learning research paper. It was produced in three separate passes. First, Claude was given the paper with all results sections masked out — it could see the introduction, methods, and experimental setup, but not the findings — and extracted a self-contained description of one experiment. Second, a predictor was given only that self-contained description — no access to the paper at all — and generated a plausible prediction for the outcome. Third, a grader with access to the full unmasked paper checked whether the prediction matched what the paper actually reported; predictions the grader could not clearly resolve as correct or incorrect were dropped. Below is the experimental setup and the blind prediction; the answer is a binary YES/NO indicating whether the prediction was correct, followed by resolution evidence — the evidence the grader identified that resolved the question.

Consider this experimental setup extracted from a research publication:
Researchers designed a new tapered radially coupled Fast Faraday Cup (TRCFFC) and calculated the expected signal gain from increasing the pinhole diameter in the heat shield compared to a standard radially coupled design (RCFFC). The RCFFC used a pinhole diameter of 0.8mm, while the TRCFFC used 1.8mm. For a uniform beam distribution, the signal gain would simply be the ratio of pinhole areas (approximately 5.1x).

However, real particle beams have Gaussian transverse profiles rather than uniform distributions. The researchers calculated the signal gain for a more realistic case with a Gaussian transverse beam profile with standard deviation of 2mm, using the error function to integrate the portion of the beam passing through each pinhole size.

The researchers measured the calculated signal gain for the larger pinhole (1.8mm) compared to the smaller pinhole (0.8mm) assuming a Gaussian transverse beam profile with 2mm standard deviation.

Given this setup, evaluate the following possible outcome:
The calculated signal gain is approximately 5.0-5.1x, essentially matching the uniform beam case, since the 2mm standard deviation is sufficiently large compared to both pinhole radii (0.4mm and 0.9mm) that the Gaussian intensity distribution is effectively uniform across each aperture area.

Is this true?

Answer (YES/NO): NO